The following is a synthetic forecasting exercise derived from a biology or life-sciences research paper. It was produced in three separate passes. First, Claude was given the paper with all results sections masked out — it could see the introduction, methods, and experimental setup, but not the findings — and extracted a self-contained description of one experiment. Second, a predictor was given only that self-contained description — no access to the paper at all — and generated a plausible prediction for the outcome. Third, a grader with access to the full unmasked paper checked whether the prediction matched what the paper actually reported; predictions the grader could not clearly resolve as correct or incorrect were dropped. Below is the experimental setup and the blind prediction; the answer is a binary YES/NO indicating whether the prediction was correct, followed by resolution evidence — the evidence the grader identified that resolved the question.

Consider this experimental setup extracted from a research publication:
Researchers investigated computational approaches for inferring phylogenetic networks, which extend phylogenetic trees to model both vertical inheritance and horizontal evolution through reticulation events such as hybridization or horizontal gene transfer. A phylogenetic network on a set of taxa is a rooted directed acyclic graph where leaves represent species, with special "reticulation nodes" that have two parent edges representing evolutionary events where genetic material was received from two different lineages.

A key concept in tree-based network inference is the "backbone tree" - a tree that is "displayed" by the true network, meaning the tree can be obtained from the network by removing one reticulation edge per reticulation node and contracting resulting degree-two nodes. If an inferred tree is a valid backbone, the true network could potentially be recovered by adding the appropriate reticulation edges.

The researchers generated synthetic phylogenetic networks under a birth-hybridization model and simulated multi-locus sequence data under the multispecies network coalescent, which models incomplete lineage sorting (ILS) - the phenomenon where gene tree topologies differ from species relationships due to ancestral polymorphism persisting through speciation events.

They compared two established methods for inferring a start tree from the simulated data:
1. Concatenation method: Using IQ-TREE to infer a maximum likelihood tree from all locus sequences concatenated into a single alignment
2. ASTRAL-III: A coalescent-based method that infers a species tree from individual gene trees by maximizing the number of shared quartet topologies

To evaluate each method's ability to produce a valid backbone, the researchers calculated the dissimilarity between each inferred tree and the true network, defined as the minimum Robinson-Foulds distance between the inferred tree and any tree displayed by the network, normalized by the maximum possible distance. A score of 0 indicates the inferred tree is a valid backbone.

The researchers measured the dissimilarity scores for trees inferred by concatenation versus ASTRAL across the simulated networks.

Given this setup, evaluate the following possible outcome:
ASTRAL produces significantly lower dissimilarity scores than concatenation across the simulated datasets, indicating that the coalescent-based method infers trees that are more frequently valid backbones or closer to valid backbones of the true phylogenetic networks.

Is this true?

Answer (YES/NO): YES